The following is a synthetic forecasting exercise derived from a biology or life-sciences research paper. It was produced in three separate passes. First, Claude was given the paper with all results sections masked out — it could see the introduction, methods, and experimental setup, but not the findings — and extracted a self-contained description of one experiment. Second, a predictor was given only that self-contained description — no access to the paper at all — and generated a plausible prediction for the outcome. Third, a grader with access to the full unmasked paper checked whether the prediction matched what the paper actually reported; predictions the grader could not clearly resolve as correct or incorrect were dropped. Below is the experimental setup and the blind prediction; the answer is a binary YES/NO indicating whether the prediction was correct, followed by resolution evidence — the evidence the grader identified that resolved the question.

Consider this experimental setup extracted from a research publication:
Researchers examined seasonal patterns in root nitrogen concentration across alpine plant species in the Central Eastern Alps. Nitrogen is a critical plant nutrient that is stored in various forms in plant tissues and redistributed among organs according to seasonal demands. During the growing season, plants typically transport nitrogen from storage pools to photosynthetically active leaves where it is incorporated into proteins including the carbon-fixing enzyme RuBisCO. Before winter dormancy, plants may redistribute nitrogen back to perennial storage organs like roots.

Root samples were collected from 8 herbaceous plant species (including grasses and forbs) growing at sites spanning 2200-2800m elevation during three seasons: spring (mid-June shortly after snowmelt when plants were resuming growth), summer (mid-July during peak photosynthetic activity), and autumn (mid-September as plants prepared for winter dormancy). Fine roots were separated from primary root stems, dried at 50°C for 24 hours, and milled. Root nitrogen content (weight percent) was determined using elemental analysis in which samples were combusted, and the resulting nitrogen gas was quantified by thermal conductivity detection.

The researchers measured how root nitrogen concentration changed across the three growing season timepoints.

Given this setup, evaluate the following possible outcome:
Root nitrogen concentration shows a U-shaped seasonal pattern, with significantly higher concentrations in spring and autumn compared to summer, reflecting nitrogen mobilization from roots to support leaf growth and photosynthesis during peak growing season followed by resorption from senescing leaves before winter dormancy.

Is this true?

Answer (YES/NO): NO